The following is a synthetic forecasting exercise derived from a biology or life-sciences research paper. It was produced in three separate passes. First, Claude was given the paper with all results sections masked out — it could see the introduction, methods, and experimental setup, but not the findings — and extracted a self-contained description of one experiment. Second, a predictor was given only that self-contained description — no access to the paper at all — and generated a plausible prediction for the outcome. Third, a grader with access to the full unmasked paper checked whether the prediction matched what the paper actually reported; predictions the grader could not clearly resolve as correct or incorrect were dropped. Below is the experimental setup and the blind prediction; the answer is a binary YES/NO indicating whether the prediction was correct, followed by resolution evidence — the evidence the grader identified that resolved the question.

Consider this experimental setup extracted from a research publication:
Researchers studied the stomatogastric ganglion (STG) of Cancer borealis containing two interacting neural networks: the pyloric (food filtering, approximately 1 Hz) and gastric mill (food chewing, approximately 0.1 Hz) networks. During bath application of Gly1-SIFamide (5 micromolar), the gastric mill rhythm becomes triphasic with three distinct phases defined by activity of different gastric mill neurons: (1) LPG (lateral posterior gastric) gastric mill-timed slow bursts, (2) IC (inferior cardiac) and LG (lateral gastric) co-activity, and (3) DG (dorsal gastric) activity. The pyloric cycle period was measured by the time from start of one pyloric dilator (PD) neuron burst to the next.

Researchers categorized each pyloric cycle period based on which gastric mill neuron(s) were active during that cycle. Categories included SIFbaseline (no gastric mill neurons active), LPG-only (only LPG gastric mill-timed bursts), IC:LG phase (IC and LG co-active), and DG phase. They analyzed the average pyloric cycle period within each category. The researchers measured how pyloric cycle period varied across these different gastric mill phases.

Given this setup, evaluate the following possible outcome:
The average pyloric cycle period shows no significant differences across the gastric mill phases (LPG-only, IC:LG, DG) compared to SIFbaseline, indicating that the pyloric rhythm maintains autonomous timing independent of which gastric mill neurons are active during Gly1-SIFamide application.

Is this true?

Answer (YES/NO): NO